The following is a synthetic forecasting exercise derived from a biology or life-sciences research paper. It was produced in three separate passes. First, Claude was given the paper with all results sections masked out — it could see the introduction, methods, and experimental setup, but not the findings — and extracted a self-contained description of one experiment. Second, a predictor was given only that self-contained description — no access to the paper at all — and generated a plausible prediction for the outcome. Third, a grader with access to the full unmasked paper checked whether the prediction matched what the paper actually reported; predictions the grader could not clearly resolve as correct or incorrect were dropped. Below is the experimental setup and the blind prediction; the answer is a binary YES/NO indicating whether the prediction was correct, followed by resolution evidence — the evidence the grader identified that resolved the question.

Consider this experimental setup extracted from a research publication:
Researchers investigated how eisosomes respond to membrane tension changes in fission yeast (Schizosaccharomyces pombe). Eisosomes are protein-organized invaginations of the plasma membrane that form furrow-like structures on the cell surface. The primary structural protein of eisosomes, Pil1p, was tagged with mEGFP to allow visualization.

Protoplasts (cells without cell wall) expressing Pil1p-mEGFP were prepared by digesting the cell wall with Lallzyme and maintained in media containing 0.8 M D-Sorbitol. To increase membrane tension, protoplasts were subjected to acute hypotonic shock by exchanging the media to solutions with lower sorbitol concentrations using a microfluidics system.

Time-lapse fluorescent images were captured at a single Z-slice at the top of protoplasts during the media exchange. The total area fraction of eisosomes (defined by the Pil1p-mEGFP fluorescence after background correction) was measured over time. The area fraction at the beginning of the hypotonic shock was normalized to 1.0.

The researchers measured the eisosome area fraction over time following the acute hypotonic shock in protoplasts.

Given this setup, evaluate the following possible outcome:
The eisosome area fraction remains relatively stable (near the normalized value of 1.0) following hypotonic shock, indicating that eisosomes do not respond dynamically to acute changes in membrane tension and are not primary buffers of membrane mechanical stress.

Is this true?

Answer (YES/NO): NO